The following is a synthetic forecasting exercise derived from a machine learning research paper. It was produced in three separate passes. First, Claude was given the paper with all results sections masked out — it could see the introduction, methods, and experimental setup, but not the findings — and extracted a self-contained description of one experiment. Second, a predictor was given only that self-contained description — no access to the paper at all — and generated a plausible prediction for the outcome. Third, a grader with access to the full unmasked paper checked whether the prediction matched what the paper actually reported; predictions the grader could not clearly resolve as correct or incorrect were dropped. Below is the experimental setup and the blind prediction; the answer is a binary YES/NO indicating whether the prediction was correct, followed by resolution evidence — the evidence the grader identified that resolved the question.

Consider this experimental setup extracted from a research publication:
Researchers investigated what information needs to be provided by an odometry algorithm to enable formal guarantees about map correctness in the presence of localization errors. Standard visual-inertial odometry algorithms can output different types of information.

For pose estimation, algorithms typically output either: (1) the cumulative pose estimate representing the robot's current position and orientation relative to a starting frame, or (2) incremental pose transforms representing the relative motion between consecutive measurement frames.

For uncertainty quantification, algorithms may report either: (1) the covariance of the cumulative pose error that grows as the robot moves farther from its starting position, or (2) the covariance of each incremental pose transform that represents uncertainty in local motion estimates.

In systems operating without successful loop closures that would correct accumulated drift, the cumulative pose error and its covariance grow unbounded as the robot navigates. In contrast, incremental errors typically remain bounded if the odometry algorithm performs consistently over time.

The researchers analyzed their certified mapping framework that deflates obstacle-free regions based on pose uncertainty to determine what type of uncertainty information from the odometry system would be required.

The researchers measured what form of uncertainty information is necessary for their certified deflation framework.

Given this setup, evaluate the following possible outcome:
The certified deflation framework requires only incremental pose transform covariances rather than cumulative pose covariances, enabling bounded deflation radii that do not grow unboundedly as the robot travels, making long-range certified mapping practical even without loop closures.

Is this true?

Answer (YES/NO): YES